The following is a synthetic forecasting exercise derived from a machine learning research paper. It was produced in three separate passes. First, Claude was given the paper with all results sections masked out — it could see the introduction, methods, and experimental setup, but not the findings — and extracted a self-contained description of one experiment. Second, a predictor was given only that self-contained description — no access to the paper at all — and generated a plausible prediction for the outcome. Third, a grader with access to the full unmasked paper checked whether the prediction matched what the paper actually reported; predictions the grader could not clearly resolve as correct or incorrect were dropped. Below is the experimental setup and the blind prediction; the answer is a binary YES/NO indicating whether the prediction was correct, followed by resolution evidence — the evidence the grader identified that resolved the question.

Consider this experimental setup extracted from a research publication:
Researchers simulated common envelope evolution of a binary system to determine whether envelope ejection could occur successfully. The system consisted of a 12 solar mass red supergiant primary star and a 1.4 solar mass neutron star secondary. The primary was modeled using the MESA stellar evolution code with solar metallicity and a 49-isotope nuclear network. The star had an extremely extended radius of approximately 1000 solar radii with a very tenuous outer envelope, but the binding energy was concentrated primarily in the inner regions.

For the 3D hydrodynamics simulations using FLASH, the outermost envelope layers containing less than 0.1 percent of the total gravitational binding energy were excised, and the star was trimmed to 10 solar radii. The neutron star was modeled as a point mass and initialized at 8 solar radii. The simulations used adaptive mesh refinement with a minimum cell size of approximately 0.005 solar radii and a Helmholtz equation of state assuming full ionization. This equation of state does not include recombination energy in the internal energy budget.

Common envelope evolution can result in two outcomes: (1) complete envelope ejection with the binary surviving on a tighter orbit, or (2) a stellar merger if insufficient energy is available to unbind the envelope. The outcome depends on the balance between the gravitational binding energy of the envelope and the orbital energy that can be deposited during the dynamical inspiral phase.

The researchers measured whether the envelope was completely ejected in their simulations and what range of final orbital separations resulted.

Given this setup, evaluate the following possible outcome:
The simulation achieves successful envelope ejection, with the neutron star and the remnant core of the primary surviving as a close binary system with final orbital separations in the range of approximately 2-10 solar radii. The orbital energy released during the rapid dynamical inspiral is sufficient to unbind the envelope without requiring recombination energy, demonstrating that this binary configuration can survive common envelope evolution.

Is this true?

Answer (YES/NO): YES